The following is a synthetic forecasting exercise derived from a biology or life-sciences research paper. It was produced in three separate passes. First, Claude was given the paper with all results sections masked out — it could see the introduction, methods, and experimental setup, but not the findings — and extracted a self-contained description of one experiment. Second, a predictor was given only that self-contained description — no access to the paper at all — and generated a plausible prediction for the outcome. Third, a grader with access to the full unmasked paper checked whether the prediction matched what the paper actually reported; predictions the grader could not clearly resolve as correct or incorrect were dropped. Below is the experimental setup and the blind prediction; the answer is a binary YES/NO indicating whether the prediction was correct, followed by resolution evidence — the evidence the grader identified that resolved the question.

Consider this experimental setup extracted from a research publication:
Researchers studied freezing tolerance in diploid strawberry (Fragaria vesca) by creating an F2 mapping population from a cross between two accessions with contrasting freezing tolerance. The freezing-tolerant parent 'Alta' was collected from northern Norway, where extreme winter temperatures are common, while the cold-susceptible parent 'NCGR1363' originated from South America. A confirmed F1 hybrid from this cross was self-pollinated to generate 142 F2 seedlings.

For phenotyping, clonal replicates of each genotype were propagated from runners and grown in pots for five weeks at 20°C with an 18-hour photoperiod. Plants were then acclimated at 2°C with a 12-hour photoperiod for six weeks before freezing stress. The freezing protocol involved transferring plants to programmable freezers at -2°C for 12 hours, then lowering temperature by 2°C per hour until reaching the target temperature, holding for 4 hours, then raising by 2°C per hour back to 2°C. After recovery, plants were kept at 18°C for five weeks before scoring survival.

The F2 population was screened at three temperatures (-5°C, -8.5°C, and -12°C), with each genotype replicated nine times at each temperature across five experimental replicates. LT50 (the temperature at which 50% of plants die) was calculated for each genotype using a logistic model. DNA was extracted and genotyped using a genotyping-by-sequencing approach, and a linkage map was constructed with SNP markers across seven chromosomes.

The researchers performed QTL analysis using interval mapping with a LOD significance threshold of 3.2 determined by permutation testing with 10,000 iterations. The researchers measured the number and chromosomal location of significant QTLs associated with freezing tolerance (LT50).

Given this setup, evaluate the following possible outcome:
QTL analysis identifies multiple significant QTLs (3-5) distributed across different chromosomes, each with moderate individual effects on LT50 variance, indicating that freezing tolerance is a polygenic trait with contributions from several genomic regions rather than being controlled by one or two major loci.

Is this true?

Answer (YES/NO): NO